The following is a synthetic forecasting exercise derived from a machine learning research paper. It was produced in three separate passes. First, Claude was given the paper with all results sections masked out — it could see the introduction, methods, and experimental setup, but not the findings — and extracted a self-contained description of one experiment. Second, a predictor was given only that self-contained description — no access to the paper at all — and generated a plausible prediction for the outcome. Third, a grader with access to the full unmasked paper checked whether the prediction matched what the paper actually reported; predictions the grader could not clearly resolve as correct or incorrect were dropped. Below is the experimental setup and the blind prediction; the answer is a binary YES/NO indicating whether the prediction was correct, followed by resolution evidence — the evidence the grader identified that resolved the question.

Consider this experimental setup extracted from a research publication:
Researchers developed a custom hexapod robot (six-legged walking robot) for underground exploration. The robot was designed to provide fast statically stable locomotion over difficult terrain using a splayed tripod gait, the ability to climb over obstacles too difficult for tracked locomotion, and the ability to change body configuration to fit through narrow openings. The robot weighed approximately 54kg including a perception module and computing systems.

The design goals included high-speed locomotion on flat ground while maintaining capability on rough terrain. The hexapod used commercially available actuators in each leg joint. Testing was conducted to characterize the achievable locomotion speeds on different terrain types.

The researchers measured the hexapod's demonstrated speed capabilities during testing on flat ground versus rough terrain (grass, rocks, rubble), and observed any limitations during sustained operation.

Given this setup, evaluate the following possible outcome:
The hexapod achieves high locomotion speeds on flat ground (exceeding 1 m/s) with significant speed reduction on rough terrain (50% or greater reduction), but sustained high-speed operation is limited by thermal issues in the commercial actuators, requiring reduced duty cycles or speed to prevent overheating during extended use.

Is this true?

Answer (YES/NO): NO